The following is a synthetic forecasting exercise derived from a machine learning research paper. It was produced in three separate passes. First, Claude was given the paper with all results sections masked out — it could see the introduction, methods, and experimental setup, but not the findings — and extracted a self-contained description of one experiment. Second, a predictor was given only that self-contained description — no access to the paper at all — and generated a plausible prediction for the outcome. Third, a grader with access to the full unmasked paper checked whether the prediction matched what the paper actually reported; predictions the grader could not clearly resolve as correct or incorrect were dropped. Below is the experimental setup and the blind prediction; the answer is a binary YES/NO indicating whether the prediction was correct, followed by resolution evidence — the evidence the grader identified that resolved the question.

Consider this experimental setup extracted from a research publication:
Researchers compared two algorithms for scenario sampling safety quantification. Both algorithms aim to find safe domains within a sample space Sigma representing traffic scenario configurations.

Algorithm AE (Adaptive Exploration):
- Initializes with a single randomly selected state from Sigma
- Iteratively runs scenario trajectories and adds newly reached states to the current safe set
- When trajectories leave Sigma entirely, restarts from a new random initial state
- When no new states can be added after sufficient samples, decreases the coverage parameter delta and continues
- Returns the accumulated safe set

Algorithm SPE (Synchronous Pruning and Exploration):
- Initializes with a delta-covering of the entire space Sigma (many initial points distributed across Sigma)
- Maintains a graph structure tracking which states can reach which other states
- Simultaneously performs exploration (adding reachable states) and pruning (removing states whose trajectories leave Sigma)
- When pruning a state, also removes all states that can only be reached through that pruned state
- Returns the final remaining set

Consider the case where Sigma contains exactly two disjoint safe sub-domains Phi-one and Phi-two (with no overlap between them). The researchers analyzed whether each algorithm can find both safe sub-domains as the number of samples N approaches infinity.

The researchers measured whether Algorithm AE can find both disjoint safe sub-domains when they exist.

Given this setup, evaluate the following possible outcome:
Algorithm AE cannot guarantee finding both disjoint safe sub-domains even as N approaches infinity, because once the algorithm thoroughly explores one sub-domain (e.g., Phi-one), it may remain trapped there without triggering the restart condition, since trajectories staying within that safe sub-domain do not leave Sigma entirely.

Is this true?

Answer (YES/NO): YES